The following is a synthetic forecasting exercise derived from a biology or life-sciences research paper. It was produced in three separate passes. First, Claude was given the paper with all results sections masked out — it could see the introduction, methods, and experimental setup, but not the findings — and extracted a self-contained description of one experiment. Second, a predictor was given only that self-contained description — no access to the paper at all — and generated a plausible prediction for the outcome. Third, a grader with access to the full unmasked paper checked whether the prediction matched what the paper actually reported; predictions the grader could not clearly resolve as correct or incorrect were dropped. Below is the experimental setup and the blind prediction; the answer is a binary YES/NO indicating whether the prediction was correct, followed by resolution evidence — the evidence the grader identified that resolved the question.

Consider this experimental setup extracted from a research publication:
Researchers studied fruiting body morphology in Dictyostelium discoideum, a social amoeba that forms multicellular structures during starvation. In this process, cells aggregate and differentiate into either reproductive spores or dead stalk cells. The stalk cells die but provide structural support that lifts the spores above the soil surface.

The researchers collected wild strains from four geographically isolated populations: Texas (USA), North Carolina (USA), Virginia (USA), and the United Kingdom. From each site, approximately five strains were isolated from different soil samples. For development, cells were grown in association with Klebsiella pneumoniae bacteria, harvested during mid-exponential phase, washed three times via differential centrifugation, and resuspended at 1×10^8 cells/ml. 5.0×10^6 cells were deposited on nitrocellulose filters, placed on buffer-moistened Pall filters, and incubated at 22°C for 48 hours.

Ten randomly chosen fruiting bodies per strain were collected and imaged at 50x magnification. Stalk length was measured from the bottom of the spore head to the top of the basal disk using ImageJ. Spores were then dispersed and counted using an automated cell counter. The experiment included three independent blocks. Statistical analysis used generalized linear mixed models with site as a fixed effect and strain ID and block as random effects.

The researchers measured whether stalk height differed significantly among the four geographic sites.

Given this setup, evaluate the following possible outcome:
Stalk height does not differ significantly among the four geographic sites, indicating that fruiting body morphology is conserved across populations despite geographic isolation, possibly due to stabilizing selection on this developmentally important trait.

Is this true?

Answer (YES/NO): NO